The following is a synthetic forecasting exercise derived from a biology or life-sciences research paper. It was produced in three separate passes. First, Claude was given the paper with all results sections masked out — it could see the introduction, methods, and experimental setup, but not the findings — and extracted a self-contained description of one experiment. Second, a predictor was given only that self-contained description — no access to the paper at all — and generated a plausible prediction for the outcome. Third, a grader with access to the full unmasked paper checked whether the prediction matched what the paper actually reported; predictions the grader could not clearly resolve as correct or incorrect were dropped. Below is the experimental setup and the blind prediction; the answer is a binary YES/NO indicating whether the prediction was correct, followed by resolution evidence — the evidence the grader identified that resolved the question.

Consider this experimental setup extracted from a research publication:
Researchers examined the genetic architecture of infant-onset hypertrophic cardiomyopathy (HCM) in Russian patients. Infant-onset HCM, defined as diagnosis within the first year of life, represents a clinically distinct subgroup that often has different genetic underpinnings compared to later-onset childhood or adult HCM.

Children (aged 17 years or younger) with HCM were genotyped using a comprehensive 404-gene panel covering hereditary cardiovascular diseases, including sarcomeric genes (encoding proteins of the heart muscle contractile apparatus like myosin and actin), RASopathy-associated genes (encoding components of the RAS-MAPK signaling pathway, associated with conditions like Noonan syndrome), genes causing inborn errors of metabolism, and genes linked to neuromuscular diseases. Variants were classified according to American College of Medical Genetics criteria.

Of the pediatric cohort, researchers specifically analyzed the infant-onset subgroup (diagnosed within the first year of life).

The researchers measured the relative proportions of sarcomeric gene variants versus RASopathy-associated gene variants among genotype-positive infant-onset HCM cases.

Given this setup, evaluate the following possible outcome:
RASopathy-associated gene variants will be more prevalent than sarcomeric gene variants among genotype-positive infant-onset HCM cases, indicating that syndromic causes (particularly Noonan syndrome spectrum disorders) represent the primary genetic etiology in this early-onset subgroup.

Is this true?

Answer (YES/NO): NO